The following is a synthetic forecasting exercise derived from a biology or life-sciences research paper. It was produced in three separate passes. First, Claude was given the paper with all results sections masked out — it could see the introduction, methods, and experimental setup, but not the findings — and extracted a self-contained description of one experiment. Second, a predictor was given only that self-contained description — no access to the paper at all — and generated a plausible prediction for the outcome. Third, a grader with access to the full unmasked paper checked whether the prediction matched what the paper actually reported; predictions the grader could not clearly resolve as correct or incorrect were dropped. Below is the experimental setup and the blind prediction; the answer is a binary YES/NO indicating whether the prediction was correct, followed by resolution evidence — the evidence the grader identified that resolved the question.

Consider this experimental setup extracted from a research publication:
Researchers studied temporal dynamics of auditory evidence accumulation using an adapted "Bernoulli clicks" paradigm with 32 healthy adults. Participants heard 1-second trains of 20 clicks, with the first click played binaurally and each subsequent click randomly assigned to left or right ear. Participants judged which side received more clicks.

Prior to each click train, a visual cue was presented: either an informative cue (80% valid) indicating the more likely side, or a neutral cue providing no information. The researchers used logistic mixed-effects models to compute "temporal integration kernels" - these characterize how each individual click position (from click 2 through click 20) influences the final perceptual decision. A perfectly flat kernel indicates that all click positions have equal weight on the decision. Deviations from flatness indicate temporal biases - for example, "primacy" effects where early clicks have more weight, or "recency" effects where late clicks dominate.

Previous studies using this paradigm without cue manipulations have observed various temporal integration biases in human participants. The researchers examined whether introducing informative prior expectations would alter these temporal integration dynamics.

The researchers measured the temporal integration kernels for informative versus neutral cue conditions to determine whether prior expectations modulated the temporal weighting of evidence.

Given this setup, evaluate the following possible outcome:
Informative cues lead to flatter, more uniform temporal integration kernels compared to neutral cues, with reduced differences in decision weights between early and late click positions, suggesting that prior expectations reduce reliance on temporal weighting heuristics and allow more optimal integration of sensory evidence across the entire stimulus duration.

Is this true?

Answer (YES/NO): NO